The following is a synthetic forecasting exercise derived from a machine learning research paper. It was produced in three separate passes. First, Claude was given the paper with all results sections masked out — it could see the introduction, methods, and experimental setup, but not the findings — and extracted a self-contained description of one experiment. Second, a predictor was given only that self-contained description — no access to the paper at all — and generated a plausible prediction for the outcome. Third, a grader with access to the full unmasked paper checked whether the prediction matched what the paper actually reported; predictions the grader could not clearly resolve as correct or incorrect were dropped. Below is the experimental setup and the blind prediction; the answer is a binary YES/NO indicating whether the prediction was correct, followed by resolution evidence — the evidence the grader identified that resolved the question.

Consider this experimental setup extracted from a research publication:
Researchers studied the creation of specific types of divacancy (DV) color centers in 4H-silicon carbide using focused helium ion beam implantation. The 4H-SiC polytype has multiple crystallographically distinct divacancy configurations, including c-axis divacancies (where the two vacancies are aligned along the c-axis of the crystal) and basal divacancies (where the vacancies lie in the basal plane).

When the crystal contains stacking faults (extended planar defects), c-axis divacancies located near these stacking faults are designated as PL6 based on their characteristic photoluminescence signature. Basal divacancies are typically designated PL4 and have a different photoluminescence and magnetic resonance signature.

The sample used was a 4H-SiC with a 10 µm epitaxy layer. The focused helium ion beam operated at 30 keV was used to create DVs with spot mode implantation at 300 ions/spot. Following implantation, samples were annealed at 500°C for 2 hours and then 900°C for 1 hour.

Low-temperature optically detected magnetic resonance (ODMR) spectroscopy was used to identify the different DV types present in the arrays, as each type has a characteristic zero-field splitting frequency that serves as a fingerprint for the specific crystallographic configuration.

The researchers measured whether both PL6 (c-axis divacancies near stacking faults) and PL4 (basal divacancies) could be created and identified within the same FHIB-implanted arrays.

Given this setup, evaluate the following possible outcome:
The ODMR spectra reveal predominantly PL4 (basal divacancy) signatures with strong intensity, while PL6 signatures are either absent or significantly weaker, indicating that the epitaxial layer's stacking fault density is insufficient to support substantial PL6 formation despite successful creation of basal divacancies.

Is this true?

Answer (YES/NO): NO